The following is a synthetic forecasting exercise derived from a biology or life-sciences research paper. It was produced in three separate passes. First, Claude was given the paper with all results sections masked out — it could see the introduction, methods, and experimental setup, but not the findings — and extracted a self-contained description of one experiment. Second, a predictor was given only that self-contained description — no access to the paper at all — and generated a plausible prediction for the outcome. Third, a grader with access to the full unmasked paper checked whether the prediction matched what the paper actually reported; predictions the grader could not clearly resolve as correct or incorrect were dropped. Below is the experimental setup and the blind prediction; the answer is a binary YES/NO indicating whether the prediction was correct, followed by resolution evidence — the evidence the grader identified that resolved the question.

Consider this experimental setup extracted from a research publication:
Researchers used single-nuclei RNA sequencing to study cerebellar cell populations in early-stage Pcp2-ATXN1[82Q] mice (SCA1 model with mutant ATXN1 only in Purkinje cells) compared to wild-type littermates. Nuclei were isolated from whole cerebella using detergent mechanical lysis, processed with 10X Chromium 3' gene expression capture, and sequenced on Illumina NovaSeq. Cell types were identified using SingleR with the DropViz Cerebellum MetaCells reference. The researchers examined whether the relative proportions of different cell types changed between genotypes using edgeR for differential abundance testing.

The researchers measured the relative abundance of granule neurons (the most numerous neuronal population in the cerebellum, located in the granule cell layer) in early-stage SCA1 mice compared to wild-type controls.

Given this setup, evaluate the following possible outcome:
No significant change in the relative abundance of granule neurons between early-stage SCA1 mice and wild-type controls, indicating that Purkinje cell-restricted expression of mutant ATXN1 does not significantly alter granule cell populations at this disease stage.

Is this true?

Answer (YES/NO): YES